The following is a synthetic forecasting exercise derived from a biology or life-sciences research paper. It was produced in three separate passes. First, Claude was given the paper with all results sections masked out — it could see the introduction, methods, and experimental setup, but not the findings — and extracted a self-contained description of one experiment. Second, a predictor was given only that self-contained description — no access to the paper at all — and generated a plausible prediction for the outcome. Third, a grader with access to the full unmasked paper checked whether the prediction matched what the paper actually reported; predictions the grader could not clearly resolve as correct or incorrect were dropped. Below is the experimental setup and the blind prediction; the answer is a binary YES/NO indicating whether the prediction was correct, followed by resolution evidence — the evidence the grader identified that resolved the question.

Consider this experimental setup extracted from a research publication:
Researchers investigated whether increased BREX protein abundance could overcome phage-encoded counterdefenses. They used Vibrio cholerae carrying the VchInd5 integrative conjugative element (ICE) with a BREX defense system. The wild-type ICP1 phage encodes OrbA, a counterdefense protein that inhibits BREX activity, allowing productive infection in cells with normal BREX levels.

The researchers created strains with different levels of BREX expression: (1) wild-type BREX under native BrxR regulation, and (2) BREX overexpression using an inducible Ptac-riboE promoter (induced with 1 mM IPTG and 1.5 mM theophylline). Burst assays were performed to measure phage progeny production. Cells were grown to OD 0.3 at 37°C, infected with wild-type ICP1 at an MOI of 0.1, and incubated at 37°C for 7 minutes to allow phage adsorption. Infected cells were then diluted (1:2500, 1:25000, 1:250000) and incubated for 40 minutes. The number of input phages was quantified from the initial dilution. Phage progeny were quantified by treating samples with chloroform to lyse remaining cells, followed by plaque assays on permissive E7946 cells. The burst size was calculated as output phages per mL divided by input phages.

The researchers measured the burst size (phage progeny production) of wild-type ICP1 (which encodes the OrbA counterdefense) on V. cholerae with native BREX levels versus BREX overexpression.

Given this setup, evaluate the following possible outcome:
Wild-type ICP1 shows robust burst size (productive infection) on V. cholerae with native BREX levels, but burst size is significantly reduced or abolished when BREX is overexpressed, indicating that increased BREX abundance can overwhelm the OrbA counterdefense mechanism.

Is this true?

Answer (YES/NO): YES